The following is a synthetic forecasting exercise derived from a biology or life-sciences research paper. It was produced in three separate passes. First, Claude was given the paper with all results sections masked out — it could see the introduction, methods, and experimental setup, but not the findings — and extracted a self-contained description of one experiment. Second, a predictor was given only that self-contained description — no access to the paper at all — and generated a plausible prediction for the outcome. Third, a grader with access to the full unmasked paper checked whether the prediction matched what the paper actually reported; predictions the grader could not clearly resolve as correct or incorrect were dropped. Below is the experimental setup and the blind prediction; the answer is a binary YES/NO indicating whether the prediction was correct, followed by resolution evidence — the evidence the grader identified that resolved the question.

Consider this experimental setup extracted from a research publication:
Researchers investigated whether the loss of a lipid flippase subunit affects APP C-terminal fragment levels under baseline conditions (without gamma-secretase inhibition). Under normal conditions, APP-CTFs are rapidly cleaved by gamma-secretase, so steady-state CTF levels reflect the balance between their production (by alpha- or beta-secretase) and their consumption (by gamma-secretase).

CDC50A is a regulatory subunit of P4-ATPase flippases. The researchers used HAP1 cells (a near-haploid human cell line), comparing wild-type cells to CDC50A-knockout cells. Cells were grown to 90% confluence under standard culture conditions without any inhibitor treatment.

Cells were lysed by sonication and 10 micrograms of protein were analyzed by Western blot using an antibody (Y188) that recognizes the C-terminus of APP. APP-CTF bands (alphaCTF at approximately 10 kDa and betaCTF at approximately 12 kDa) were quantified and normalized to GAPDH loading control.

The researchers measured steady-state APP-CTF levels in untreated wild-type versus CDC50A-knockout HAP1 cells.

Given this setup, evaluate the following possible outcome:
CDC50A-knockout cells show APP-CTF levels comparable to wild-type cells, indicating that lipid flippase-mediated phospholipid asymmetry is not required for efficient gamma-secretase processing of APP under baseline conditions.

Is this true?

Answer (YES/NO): YES